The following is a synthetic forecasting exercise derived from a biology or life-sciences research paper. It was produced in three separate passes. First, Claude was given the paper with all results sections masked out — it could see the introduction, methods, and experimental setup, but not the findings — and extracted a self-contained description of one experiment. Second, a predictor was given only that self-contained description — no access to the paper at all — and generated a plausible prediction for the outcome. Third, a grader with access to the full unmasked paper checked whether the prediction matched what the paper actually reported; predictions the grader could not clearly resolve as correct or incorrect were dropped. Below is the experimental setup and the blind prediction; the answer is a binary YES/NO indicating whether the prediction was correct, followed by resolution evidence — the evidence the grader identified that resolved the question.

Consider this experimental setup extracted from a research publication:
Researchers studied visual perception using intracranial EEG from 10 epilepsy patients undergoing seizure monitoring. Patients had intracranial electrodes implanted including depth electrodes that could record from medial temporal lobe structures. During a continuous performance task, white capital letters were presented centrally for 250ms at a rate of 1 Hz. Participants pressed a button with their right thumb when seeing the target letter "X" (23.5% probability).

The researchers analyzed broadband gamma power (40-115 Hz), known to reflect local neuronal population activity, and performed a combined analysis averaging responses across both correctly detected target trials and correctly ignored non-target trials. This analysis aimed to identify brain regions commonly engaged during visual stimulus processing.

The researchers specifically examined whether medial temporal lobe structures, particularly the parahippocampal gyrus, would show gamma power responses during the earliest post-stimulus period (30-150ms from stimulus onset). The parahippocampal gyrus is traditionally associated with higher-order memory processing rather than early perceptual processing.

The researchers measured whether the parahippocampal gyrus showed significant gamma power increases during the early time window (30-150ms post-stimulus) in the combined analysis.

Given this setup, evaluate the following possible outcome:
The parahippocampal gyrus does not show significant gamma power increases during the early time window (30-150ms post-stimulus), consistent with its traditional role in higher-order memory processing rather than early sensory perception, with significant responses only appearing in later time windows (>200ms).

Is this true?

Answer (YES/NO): NO